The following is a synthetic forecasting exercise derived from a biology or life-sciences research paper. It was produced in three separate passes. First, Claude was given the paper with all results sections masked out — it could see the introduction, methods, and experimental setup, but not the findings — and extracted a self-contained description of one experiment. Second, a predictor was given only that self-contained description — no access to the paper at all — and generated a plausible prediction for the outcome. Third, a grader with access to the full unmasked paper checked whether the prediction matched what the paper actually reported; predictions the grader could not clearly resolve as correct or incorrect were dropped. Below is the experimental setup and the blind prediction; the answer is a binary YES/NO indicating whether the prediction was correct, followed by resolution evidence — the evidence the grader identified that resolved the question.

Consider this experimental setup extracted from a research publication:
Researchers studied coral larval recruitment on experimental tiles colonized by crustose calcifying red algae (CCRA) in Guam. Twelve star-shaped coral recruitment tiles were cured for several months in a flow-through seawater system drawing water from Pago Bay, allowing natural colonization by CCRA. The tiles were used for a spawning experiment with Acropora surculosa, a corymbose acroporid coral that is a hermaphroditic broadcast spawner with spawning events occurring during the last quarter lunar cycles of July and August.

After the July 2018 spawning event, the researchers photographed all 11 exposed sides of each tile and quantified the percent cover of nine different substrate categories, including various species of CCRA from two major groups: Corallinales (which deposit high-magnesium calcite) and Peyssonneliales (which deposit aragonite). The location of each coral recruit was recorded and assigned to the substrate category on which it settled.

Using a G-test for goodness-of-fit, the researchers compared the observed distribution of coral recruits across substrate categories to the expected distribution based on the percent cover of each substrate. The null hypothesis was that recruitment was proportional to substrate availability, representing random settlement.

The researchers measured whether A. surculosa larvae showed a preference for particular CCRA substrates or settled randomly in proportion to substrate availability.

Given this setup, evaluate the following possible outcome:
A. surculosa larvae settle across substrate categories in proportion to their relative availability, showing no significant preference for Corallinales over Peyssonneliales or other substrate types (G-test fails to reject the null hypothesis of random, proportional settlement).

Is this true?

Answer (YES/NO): NO